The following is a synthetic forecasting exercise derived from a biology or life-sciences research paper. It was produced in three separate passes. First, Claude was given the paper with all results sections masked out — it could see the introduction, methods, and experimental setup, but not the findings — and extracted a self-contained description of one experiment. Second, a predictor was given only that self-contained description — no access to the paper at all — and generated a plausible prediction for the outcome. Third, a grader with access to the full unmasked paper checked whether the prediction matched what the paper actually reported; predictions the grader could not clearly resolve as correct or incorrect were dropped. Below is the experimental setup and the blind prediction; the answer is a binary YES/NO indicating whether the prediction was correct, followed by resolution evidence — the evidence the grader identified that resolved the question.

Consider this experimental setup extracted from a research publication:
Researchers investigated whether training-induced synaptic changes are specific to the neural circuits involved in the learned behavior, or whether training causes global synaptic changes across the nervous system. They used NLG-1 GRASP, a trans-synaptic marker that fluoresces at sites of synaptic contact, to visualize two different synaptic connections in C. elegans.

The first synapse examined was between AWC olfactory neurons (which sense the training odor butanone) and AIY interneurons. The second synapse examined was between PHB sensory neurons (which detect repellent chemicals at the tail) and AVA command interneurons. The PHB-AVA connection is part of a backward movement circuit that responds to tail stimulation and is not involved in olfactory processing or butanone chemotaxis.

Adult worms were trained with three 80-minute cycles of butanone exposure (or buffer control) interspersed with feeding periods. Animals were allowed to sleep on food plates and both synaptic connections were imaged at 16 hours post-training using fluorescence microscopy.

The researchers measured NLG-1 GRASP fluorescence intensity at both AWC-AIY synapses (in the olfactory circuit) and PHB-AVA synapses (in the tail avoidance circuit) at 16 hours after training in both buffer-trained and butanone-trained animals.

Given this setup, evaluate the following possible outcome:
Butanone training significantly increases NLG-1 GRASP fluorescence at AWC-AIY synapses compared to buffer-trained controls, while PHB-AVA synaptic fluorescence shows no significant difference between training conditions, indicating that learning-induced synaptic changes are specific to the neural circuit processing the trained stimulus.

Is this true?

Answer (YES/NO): NO